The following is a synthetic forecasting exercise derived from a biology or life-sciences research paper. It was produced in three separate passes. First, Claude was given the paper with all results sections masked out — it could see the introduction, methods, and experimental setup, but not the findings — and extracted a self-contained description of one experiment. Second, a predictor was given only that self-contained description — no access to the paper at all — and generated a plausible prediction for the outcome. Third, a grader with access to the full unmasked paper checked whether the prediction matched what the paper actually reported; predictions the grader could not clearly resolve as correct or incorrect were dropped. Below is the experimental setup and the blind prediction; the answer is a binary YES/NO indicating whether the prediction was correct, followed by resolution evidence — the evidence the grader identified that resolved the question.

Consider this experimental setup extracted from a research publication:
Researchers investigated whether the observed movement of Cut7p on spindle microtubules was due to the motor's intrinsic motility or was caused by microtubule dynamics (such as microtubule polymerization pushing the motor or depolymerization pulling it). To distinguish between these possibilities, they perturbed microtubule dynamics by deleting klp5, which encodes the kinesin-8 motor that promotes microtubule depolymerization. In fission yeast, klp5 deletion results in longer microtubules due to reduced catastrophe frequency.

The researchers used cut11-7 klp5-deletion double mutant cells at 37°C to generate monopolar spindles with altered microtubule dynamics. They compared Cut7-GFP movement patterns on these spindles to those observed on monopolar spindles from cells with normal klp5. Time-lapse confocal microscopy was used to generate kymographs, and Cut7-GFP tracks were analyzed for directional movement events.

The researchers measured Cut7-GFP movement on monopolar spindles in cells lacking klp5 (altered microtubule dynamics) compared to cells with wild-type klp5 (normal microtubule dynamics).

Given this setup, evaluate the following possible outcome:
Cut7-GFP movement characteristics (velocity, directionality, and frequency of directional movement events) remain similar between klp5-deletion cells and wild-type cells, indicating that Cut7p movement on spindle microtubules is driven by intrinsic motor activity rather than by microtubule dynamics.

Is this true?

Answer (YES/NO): YES